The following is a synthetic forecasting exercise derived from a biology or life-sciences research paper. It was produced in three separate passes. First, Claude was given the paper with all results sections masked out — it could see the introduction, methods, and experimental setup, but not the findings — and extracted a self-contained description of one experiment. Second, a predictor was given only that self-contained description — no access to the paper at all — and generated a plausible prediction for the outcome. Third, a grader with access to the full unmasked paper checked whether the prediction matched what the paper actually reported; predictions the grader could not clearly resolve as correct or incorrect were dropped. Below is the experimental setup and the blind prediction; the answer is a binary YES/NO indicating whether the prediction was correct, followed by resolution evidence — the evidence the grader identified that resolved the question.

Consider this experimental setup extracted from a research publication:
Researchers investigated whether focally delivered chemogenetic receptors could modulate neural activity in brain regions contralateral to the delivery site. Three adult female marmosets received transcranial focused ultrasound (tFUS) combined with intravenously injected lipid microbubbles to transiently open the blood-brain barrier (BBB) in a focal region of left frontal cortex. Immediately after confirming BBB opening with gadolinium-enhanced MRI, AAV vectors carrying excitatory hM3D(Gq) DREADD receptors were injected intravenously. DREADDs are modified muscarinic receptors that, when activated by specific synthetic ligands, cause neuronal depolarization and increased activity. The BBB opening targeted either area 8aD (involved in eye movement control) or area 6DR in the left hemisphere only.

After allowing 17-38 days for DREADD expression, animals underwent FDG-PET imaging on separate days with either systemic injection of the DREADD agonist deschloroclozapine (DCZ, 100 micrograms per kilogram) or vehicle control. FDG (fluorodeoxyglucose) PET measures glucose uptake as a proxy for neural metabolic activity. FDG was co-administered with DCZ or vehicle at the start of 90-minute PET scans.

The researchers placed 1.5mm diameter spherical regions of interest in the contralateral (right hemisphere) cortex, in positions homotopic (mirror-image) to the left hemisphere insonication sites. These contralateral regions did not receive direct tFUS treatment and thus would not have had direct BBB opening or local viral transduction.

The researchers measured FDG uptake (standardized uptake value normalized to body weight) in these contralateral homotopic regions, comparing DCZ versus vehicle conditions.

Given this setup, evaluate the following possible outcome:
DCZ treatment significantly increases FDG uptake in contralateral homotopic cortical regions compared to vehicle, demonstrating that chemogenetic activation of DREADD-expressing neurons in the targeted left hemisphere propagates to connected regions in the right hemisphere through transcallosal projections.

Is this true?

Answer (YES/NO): YES